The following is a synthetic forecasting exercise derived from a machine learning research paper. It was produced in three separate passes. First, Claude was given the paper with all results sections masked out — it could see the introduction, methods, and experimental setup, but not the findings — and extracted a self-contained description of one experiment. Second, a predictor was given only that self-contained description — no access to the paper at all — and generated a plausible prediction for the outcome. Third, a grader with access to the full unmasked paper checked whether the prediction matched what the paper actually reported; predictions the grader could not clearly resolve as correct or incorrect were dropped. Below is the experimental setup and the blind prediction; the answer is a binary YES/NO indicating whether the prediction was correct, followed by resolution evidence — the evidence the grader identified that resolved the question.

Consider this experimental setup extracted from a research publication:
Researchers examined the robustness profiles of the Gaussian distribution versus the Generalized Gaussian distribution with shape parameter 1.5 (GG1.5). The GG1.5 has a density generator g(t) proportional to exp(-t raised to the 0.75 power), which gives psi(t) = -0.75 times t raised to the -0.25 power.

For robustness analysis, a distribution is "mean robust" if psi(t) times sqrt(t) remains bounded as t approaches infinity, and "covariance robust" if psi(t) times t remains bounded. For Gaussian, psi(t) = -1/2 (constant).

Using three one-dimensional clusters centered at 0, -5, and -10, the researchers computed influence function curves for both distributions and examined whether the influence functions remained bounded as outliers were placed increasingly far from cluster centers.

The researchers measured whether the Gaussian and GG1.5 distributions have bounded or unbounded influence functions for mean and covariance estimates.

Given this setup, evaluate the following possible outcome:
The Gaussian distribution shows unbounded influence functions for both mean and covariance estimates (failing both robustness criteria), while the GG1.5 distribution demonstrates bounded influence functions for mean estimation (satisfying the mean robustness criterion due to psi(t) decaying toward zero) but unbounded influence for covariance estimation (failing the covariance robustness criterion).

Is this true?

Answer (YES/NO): NO